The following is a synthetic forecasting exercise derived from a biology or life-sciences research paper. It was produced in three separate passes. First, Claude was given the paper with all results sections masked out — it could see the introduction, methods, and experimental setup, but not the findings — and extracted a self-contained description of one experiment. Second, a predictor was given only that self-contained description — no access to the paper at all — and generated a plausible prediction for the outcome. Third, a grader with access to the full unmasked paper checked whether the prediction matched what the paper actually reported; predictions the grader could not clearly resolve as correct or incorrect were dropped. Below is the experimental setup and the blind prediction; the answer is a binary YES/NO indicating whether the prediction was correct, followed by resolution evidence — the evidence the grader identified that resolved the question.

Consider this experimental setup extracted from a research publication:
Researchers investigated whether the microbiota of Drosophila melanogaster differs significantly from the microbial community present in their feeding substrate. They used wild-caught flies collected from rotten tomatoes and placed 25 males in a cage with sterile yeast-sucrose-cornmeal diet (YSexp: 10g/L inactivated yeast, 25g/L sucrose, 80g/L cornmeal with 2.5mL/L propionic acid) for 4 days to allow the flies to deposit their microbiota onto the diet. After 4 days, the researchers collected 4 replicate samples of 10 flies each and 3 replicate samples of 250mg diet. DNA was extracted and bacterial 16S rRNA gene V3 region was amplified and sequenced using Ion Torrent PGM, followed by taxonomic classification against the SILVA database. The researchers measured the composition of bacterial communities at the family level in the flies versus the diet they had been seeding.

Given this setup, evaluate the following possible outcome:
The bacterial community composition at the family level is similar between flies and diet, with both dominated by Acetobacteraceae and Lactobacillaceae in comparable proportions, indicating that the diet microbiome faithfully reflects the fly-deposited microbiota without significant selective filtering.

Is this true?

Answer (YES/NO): NO